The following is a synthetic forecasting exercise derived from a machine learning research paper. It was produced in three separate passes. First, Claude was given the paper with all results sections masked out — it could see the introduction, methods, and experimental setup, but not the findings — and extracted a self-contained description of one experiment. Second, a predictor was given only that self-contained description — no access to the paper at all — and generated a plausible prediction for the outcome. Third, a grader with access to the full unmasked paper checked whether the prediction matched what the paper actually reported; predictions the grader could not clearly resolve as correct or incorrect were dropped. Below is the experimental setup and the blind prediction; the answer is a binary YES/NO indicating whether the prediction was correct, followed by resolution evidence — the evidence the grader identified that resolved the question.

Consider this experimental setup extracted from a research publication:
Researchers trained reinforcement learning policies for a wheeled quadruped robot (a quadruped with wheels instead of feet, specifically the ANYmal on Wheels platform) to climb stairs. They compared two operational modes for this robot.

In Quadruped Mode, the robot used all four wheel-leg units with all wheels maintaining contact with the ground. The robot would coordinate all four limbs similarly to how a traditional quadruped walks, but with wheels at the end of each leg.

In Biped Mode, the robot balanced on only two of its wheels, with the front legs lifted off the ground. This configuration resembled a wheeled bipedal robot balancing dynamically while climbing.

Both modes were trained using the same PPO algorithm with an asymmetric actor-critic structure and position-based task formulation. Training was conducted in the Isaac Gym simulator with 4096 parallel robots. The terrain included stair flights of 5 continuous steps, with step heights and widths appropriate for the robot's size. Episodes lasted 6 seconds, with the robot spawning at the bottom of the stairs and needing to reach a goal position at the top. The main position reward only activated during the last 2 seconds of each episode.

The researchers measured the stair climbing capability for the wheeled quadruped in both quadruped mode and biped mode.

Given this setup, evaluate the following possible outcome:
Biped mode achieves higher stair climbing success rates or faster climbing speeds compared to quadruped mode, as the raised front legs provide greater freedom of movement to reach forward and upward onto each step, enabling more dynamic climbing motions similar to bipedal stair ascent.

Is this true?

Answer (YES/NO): YES